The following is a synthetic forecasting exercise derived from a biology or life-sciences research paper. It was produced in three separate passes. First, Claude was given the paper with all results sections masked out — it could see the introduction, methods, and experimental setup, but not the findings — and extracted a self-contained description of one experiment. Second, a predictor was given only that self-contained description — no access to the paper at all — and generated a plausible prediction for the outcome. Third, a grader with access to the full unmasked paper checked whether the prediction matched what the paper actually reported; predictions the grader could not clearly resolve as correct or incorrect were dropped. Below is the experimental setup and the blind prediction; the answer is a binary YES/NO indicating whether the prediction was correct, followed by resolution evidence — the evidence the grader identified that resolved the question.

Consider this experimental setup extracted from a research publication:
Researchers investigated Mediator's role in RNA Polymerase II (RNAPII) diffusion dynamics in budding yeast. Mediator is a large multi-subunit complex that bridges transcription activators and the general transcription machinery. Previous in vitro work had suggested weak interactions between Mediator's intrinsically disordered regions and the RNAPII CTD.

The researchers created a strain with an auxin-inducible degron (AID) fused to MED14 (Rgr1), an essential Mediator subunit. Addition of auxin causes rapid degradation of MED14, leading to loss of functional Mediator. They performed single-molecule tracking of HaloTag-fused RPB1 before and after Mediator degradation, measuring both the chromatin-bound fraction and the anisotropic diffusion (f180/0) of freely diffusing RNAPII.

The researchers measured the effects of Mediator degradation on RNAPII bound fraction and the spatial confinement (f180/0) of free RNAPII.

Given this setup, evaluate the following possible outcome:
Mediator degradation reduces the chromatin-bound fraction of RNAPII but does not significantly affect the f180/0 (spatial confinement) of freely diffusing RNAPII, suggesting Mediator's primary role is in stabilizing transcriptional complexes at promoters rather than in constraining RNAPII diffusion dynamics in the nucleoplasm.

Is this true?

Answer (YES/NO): NO